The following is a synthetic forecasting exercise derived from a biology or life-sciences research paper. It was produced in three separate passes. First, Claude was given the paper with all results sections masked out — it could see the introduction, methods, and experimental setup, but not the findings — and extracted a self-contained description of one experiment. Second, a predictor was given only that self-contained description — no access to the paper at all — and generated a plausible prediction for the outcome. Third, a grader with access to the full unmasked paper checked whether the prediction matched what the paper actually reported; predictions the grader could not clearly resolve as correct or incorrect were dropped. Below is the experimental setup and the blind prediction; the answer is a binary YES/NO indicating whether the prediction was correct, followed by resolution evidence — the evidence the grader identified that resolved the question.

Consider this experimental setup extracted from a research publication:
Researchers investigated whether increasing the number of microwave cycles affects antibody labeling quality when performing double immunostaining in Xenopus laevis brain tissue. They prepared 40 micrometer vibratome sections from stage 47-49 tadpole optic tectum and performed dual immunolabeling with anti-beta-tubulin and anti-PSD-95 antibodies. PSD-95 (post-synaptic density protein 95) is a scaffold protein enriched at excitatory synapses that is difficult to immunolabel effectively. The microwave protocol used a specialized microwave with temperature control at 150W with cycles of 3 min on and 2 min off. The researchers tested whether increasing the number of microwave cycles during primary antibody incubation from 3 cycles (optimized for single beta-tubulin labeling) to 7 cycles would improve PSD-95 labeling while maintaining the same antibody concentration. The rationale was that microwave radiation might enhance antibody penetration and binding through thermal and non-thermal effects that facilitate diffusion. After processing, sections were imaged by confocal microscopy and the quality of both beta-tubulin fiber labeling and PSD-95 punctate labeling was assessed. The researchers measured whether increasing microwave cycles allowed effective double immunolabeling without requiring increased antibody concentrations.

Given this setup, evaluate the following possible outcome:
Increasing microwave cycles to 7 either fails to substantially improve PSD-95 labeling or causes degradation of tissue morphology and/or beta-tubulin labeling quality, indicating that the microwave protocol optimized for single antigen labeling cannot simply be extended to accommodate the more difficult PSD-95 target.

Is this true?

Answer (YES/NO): NO